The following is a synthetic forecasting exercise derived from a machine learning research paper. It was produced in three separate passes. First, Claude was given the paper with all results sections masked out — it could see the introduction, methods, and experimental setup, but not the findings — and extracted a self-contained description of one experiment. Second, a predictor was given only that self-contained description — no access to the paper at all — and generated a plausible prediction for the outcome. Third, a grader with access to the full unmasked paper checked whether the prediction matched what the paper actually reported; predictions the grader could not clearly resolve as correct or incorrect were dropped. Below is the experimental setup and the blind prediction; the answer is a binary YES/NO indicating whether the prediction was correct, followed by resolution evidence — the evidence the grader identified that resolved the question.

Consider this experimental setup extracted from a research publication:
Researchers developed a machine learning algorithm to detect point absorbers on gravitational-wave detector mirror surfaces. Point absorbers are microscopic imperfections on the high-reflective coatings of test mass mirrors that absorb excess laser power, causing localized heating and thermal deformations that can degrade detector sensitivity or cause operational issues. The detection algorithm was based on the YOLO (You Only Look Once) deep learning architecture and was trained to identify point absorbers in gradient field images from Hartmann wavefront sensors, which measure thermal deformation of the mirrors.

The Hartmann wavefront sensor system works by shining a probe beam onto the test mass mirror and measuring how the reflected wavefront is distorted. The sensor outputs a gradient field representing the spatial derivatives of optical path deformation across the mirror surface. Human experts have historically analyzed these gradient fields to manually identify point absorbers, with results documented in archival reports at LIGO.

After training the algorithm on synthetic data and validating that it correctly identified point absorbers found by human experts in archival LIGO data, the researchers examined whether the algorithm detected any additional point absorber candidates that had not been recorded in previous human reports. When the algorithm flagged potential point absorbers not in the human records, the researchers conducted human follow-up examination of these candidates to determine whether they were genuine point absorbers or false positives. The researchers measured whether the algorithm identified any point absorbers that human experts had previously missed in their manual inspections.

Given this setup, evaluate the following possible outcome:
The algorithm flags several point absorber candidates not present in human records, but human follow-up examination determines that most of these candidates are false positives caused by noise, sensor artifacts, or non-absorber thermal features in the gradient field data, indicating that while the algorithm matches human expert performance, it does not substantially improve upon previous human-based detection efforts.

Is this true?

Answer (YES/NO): NO